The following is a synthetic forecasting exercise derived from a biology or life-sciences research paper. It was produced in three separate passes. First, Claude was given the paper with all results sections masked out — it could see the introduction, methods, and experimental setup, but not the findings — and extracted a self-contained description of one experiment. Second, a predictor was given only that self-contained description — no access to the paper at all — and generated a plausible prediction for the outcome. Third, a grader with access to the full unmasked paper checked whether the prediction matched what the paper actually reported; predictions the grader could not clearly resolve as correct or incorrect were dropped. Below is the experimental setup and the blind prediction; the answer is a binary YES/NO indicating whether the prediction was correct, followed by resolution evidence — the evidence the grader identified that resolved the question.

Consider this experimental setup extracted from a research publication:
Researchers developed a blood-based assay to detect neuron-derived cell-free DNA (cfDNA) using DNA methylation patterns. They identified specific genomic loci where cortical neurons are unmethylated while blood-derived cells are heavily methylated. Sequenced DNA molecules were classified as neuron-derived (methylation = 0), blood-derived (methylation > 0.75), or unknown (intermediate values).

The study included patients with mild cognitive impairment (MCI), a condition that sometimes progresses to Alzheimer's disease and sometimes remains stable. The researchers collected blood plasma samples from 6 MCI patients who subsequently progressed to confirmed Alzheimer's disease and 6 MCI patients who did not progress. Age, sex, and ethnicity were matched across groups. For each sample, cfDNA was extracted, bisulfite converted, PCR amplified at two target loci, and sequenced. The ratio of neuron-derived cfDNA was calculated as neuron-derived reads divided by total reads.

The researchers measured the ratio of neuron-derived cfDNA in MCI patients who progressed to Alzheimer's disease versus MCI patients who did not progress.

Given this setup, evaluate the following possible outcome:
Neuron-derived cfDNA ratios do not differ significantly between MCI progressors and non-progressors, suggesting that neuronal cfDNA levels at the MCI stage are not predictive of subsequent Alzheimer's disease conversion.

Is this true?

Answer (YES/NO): NO